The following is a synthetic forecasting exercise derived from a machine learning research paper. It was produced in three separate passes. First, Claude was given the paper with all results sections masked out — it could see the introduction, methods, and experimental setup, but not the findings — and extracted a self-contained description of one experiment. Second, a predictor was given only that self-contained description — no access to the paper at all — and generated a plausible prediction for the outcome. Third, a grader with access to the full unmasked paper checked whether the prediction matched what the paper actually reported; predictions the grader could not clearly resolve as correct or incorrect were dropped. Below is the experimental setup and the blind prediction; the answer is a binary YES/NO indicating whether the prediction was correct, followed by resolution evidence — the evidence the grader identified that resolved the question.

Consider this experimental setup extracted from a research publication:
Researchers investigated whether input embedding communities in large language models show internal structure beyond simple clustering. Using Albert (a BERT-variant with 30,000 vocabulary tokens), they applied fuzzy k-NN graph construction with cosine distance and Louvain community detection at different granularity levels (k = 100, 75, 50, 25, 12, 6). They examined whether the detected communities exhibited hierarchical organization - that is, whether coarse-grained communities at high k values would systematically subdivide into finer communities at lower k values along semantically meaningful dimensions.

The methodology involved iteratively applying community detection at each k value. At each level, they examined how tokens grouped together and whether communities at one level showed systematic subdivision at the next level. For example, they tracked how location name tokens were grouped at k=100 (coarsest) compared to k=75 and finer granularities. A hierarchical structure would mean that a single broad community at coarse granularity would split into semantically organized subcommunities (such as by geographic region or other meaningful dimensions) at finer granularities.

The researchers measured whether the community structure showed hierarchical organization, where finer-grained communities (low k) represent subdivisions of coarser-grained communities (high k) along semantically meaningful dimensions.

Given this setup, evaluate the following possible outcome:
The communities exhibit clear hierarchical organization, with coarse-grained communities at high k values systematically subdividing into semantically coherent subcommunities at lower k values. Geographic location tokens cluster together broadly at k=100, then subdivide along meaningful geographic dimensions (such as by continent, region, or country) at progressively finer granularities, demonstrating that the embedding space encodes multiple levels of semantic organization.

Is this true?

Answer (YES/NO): YES